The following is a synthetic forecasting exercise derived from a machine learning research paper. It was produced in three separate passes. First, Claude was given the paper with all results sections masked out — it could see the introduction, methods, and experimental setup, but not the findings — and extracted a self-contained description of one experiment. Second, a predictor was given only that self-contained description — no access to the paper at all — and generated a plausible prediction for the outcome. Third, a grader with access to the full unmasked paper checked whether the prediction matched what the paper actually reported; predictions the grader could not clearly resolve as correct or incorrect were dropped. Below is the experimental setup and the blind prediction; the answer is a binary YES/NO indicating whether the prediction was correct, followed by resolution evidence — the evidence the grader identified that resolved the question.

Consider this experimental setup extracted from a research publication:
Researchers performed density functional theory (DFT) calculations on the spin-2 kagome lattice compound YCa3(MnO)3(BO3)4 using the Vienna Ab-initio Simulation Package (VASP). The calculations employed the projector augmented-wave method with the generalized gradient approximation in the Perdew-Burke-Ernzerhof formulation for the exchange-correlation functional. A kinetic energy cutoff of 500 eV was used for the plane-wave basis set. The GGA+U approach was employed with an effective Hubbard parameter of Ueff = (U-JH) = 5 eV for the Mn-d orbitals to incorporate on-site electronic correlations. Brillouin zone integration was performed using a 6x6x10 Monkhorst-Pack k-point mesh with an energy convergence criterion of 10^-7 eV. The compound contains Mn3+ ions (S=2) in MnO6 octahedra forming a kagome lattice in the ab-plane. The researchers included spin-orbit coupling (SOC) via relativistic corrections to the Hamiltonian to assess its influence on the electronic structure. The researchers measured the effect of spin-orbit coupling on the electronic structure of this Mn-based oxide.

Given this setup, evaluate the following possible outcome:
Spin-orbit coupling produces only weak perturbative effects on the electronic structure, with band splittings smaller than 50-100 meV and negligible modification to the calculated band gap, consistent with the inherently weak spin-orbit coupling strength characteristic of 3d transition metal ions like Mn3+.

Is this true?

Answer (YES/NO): YES